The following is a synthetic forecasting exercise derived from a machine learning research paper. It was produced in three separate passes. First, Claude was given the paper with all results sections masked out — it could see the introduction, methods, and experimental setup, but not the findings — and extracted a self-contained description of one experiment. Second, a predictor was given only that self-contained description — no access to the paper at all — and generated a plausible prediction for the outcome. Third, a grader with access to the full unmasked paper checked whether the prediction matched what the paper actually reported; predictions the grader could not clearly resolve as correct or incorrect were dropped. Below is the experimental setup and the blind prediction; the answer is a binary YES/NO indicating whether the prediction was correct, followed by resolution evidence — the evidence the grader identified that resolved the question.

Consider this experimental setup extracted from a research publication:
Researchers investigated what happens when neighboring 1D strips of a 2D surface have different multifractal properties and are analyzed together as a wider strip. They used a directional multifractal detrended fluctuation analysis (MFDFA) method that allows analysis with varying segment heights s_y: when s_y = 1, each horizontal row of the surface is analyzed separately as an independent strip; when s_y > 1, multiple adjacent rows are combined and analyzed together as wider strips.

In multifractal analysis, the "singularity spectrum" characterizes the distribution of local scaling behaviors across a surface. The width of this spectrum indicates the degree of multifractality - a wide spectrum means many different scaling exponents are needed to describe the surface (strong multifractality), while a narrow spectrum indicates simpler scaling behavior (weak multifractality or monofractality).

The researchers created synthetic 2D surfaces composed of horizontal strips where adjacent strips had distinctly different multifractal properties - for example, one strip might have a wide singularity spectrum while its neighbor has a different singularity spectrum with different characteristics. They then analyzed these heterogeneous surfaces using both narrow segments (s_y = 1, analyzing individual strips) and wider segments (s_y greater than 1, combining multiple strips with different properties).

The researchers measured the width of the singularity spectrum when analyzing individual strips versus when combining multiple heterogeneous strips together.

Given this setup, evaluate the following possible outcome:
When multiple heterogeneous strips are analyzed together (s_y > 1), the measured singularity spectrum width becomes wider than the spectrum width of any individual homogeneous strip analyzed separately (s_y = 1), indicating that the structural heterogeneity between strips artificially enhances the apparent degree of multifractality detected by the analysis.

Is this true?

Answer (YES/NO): NO